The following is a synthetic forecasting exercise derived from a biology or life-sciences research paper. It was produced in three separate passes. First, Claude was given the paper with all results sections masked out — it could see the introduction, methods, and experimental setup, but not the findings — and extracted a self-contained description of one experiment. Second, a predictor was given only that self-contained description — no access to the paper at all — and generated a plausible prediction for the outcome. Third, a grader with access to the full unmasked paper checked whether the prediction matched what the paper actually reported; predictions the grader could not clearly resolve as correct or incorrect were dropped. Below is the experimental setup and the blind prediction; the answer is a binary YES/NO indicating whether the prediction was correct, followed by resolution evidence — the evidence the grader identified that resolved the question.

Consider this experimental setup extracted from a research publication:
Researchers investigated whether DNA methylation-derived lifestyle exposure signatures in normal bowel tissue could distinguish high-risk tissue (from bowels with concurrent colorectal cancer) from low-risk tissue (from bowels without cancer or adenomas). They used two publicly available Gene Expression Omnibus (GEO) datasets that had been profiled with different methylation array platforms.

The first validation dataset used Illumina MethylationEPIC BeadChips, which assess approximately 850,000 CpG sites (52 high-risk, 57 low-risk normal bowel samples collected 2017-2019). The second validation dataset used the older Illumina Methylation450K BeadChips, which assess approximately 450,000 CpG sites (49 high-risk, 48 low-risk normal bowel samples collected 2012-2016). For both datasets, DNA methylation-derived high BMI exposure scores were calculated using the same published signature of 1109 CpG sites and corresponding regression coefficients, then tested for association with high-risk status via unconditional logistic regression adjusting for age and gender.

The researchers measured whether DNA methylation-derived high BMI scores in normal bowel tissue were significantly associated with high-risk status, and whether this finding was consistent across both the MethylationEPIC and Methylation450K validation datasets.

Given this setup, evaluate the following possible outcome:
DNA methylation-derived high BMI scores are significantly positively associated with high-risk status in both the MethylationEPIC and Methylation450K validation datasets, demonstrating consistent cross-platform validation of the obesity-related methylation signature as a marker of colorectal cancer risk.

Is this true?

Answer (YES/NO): NO